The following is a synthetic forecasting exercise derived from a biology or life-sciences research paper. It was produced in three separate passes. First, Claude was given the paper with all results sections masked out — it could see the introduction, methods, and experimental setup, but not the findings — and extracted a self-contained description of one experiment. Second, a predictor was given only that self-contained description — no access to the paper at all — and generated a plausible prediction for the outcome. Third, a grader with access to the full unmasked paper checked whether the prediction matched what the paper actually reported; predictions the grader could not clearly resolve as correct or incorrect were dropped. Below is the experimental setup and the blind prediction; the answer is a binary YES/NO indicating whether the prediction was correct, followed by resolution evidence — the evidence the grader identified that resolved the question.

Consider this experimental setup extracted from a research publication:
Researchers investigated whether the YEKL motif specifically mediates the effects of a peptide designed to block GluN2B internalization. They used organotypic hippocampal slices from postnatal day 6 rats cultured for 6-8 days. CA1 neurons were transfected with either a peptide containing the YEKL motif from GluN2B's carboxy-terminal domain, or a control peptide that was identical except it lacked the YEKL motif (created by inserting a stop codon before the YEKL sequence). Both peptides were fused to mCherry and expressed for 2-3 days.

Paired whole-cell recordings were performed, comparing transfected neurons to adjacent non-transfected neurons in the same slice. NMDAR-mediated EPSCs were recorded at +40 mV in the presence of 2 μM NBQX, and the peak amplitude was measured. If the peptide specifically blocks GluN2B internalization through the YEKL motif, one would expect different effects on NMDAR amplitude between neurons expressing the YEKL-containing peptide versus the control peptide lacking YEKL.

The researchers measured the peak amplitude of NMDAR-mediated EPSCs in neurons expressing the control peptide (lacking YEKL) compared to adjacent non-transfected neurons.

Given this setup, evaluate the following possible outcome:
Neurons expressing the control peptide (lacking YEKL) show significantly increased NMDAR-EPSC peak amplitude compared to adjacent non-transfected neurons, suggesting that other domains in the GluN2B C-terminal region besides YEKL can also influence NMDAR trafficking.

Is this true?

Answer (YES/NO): NO